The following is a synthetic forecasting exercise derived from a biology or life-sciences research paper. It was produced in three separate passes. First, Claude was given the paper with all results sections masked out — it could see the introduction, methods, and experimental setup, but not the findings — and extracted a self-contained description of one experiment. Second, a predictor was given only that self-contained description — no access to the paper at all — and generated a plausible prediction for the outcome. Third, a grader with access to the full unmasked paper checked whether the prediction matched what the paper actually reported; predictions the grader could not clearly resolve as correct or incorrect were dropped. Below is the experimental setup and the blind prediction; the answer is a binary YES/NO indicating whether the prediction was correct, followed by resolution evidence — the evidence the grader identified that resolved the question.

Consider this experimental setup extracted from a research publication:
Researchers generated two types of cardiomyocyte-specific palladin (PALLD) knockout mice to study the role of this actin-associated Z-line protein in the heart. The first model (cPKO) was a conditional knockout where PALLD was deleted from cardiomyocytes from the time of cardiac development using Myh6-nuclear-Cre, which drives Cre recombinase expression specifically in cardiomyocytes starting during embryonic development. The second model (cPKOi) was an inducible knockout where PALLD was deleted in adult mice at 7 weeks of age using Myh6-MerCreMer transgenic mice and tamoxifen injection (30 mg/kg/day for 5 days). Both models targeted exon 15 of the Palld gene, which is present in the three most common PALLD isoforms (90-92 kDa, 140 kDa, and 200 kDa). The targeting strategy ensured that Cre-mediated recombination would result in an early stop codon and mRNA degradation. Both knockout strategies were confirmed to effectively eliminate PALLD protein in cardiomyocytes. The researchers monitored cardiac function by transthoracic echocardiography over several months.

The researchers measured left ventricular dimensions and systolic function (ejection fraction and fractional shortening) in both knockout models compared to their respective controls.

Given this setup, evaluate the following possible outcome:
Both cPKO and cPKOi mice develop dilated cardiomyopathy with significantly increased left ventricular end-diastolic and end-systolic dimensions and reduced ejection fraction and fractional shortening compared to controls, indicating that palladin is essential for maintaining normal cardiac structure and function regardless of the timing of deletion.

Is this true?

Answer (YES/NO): NO